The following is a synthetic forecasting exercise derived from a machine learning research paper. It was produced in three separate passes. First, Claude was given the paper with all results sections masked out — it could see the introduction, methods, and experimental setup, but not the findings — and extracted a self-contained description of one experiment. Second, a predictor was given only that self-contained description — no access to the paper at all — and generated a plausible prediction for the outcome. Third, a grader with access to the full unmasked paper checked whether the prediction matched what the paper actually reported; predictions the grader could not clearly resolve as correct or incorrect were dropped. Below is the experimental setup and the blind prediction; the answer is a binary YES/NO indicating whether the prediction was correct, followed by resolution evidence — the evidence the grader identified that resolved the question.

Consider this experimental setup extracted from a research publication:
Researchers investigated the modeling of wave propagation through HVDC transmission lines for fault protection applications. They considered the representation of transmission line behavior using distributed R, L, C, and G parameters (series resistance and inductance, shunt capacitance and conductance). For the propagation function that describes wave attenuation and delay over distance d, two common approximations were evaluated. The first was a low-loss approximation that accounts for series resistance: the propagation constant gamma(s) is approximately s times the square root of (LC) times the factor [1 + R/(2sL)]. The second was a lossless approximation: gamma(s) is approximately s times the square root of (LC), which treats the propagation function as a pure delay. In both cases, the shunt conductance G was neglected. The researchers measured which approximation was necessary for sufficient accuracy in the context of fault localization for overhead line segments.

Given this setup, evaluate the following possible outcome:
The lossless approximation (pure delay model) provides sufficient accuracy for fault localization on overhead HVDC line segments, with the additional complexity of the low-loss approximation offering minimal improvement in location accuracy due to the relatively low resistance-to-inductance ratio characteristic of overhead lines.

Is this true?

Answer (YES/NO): YES